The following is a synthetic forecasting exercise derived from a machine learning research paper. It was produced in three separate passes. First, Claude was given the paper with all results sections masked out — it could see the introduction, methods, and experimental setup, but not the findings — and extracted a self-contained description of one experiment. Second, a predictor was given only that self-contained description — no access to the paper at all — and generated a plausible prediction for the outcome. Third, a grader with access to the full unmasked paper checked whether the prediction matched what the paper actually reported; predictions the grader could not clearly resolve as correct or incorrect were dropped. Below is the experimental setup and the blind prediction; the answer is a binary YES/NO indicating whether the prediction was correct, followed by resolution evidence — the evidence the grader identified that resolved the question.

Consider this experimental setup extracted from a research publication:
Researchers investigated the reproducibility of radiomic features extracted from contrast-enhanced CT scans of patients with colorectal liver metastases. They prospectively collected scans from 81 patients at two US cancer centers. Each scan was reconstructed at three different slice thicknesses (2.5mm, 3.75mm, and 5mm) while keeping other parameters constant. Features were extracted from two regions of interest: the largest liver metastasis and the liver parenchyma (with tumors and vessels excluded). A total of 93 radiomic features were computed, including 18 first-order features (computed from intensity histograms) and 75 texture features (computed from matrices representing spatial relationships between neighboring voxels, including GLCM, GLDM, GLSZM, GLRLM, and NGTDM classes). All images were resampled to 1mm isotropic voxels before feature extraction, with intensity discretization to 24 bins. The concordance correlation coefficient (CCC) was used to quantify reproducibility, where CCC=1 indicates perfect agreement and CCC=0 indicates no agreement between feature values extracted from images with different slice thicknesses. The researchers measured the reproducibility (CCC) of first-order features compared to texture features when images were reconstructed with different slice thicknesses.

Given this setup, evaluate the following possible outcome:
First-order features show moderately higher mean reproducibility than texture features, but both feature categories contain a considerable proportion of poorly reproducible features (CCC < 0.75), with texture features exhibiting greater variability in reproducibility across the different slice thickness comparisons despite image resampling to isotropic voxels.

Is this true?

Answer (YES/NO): NO